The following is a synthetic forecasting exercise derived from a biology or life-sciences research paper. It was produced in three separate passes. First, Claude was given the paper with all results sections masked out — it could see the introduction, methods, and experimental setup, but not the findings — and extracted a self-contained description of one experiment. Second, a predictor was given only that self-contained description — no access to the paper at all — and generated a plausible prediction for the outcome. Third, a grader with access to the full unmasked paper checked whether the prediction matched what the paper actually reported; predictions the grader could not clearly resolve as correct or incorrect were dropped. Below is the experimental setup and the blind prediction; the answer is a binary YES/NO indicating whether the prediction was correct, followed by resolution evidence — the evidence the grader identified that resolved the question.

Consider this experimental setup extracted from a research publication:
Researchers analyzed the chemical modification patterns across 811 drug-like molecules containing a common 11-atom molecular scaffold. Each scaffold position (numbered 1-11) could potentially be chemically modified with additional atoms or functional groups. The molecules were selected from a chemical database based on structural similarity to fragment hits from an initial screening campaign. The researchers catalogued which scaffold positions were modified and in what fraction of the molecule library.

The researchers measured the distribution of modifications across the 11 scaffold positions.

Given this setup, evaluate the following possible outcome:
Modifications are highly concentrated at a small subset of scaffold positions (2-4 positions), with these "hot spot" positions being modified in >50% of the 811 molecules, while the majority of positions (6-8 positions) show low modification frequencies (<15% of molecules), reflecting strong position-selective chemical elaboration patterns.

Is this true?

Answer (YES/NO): NO